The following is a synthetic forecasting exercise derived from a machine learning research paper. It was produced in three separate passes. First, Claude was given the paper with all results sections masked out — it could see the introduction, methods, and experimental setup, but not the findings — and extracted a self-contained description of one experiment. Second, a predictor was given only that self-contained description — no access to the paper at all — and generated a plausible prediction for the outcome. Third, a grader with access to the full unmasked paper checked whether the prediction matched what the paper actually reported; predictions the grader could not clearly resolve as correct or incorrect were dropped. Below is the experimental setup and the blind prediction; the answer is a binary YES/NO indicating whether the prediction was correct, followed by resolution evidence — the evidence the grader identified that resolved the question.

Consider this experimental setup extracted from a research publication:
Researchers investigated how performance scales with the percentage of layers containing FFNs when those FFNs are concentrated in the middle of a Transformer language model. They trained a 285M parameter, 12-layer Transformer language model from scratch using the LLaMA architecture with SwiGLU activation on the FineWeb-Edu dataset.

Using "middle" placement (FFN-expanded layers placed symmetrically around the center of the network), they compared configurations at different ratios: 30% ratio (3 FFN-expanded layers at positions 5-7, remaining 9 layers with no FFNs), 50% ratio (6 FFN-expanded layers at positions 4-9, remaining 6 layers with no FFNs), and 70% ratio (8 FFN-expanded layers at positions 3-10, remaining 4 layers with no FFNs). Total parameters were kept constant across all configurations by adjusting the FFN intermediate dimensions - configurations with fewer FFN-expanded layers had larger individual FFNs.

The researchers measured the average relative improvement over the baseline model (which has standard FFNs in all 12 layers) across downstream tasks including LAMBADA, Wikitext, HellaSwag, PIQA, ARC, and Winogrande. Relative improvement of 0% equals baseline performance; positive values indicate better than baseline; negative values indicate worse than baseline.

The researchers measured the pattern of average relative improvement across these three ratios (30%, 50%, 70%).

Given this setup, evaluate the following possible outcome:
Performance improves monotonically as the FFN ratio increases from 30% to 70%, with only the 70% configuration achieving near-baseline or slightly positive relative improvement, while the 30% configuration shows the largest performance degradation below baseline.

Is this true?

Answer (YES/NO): NO